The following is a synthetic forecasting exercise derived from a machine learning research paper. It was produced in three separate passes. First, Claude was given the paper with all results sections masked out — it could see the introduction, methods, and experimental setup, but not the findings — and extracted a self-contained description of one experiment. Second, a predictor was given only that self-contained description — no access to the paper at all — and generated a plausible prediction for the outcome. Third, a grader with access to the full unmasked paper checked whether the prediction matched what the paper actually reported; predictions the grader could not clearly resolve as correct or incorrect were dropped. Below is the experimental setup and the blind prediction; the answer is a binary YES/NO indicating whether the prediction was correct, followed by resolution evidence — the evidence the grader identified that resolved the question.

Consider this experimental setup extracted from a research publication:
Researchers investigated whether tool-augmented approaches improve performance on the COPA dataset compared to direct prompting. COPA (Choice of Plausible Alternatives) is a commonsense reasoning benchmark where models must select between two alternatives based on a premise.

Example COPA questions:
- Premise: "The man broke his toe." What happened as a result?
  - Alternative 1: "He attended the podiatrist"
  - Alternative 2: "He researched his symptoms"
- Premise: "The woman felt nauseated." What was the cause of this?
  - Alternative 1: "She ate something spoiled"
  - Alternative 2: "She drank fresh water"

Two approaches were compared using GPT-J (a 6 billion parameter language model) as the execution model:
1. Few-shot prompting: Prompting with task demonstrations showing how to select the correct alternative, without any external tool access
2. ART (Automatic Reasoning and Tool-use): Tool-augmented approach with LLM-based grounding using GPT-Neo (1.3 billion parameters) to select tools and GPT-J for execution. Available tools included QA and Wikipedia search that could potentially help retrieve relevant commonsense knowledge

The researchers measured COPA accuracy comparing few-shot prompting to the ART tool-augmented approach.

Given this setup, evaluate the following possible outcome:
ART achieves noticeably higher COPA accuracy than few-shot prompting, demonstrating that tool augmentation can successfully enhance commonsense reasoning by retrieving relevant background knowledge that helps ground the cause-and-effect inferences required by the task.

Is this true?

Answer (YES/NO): NO